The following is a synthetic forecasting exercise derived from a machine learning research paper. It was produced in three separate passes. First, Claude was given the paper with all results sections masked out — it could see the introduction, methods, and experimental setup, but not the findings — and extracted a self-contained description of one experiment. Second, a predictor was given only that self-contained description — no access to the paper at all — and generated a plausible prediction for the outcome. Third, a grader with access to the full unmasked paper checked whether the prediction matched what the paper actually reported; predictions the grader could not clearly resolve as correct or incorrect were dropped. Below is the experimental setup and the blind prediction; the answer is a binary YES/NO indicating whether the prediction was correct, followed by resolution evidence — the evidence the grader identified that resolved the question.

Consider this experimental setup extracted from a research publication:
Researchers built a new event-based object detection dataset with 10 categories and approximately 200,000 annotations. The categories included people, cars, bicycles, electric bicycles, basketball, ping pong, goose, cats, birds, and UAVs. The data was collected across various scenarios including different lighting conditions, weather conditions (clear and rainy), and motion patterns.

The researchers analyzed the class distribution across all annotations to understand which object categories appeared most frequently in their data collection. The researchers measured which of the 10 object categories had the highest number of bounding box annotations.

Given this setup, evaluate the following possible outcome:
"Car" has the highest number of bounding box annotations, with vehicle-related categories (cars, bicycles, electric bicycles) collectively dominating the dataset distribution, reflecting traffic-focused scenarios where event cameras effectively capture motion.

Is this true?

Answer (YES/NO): NO